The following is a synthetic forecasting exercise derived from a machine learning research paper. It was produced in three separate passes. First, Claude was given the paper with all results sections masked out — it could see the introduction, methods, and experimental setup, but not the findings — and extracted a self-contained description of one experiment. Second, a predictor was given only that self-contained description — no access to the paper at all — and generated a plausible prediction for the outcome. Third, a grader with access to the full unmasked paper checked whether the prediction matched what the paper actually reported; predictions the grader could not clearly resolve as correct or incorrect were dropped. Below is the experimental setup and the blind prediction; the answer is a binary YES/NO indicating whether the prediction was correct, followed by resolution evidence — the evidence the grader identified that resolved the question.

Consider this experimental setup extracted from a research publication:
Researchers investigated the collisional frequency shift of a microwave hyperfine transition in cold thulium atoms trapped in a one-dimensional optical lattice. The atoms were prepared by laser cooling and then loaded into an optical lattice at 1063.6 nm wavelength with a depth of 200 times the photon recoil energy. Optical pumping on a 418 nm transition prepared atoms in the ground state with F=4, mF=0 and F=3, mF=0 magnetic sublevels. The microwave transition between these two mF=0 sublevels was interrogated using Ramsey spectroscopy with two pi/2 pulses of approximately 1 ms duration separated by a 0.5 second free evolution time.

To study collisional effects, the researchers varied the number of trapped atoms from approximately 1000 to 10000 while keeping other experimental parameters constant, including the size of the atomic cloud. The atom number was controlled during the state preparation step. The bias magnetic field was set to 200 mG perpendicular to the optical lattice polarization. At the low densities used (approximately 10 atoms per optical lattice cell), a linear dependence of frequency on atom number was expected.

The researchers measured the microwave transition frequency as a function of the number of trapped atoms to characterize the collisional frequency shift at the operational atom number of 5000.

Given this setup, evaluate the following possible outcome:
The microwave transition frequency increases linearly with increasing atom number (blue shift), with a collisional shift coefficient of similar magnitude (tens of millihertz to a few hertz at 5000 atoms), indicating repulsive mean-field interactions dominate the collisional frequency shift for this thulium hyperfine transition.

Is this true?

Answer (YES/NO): NO